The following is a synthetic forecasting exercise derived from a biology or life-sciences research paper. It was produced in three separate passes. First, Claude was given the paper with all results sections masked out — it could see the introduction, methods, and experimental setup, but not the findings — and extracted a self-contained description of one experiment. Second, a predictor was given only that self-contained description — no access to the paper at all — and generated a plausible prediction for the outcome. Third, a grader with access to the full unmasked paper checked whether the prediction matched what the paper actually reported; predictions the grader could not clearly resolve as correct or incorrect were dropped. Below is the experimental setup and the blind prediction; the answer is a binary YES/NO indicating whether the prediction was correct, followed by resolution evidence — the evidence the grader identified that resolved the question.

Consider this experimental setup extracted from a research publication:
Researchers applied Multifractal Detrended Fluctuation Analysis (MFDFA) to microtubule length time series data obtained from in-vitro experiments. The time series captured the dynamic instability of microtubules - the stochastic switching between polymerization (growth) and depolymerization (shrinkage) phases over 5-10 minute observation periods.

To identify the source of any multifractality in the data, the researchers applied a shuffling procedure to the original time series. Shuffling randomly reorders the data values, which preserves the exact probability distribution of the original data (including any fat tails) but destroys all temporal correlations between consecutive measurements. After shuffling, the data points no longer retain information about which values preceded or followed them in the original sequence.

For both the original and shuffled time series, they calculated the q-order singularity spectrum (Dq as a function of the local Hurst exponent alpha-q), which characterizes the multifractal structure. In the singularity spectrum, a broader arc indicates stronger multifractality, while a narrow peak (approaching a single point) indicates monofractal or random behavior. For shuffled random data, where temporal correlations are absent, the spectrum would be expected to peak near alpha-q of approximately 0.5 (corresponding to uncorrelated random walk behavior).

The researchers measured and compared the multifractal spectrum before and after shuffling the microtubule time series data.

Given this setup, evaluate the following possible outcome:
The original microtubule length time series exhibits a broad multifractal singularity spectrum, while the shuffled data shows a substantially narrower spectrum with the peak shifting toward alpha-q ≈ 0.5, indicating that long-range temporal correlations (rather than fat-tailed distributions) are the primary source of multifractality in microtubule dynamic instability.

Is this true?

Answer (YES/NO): YES